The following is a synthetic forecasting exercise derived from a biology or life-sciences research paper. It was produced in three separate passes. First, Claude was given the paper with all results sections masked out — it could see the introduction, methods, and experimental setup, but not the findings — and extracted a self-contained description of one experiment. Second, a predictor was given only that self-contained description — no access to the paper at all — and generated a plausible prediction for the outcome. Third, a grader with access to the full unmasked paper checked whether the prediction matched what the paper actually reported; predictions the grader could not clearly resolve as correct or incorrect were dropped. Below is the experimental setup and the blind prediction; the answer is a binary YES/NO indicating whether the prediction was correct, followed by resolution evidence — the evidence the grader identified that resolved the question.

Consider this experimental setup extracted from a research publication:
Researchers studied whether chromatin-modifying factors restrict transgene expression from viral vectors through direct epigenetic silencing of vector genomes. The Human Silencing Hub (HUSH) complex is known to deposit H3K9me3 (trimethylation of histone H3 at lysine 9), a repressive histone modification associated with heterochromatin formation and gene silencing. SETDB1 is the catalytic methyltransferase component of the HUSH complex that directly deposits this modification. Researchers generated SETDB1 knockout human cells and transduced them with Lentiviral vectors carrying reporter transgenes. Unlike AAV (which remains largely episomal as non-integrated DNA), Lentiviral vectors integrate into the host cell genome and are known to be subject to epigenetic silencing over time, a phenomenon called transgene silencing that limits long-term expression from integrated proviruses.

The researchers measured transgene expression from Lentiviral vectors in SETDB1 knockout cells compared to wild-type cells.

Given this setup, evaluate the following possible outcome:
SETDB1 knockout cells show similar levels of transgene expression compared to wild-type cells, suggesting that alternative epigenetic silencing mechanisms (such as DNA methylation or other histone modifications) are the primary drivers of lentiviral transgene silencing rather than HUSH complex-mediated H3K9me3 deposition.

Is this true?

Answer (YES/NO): NO